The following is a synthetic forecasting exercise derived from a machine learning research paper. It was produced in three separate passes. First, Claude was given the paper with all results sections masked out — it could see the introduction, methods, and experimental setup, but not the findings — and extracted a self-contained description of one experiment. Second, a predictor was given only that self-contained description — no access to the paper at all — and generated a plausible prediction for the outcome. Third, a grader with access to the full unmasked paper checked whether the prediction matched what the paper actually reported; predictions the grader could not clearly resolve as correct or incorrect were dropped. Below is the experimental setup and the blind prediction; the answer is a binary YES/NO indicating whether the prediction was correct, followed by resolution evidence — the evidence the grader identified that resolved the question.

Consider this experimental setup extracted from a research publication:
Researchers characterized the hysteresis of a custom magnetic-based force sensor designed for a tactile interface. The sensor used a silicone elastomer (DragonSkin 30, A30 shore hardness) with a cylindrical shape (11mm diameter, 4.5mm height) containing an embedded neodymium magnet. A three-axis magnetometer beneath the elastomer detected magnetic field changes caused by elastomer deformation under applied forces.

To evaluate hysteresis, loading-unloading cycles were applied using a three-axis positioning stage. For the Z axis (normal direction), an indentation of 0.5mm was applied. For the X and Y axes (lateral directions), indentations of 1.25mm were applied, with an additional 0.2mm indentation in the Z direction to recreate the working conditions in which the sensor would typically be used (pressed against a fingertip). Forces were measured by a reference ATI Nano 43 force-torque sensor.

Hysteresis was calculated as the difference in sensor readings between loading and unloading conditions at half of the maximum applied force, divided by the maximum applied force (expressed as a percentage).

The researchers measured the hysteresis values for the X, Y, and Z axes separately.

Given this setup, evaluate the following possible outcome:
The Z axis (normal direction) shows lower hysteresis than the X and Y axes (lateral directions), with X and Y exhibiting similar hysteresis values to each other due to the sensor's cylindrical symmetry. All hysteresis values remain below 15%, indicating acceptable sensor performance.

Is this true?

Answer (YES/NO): NO